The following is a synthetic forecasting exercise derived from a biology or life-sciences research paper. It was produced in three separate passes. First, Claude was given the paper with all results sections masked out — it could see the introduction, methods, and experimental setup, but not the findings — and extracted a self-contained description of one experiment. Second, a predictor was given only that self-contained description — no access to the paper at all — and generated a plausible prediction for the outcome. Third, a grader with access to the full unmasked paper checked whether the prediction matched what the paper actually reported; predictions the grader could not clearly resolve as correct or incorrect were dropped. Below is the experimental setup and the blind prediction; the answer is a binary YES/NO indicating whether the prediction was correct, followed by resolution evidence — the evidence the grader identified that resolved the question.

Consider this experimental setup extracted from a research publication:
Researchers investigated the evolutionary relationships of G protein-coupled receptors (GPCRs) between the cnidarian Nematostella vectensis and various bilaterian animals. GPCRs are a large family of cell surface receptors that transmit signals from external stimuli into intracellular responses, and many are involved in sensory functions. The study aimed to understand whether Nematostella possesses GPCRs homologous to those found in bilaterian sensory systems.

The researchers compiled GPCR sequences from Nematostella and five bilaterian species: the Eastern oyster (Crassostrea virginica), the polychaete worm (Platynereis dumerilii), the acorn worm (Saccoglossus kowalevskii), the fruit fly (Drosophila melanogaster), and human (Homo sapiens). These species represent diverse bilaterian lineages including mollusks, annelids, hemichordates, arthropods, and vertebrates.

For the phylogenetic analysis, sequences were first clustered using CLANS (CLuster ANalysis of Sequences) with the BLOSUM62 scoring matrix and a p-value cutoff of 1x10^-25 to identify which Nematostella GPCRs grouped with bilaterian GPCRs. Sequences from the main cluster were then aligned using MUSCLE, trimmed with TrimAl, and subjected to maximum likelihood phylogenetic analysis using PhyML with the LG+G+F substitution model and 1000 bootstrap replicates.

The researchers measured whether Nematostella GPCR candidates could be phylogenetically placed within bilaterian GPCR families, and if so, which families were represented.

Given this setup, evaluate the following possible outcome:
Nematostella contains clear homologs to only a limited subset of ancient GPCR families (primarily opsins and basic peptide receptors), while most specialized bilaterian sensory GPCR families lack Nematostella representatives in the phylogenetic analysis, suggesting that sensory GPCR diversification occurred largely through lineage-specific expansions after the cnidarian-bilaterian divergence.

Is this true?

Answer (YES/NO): NO